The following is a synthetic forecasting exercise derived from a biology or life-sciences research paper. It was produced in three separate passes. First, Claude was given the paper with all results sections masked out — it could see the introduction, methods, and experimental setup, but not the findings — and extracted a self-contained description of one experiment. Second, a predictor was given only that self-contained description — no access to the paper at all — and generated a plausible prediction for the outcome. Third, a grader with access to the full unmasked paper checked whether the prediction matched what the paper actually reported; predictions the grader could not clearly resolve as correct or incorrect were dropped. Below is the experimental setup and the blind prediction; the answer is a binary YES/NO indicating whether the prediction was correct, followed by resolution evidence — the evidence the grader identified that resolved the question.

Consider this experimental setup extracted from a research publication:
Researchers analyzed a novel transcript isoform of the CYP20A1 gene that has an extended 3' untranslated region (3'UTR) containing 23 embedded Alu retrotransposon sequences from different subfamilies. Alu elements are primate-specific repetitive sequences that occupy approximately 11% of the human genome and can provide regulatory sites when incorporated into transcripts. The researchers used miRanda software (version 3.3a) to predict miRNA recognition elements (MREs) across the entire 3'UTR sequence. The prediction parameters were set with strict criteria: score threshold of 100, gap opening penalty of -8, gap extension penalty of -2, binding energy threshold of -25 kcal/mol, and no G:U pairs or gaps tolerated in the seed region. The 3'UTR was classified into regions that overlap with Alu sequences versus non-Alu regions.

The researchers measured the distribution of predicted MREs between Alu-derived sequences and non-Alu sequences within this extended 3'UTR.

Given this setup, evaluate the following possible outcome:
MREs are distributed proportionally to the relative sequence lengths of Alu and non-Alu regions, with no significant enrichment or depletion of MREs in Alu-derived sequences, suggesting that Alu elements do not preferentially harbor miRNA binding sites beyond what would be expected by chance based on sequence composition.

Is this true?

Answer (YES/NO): NO